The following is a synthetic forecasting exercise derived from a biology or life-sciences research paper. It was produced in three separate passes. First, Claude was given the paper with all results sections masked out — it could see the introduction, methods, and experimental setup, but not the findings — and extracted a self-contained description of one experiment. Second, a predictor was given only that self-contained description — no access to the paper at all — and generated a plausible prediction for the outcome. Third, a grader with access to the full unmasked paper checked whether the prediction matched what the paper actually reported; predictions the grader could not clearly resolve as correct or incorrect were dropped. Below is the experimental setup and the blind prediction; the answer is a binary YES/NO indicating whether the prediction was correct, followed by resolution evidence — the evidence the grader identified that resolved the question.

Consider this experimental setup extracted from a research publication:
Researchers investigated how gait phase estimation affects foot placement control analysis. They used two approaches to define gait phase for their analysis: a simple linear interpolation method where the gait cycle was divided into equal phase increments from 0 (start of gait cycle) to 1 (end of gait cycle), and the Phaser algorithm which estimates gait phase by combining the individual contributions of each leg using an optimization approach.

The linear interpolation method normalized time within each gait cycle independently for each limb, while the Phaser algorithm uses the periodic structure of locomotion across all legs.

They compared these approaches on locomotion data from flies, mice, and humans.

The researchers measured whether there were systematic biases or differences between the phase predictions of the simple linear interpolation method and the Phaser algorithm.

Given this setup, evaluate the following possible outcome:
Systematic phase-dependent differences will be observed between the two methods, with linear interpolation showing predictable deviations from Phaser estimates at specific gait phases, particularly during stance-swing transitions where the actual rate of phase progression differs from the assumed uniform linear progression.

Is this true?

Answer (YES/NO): NO